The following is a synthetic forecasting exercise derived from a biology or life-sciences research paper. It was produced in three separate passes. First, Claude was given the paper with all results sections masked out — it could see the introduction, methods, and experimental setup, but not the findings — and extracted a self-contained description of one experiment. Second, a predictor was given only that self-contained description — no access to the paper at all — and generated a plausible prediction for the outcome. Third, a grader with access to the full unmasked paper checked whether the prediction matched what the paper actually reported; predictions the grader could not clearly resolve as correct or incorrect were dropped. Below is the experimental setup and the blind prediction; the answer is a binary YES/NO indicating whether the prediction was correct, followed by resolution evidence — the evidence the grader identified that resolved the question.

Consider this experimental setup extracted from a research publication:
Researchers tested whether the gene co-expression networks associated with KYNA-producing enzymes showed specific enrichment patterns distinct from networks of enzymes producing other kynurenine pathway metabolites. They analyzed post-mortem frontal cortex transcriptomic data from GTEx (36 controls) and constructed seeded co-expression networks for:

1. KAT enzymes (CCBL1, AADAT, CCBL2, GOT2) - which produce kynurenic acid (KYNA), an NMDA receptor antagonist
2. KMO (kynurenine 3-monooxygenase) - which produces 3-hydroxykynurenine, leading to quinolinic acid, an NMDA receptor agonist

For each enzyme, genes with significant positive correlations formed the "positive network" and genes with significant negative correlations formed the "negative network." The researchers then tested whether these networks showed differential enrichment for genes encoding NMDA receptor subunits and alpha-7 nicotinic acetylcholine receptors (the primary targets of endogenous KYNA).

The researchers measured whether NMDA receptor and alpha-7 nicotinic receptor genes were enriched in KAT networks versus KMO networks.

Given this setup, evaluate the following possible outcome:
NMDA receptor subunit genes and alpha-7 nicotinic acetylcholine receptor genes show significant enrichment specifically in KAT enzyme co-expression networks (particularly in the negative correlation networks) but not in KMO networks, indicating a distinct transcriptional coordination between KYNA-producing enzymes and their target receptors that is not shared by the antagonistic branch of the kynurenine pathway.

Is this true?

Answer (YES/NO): NO